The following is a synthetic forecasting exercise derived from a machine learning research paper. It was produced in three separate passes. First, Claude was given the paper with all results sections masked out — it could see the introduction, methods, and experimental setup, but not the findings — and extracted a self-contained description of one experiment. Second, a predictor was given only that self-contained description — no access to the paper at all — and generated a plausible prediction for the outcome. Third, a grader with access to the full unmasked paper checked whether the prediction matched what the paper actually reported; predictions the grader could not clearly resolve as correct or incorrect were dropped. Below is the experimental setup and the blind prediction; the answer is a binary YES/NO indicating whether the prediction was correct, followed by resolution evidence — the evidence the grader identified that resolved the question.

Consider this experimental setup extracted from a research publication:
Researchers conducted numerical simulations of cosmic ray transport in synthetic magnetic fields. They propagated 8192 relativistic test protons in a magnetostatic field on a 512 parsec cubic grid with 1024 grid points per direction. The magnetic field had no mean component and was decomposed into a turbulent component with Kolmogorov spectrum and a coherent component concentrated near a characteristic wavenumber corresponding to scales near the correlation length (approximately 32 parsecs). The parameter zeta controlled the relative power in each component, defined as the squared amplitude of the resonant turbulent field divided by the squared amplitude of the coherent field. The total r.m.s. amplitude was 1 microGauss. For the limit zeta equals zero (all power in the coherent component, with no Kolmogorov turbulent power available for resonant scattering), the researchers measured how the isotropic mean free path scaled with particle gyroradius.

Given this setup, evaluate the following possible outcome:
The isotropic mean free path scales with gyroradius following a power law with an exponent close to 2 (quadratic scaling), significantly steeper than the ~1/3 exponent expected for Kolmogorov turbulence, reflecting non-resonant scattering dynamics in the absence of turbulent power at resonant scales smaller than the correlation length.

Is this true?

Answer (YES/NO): NO